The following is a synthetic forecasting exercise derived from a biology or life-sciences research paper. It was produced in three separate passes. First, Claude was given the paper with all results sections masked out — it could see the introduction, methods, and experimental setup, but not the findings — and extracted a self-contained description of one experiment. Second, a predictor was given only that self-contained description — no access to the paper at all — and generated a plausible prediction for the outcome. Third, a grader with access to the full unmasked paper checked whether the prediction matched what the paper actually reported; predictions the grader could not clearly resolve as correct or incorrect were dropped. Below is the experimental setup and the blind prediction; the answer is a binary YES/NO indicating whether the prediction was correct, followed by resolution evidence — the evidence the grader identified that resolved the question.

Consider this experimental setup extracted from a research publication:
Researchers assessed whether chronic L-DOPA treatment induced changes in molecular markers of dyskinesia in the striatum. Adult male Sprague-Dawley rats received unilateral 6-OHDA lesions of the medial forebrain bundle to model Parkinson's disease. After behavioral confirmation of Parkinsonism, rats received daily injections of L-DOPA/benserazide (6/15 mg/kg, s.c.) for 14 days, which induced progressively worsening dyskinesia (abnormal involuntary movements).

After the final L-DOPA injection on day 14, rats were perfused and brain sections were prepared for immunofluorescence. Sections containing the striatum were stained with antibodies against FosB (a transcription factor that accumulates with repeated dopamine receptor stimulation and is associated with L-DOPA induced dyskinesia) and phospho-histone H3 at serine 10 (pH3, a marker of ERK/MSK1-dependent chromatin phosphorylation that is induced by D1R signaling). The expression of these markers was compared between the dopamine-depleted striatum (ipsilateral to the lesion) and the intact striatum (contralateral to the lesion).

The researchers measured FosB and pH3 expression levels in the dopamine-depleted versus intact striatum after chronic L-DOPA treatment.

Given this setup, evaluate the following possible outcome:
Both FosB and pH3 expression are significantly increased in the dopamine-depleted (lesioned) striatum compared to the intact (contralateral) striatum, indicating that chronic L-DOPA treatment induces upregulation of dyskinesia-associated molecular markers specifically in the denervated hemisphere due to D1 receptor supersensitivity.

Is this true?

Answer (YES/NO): YES